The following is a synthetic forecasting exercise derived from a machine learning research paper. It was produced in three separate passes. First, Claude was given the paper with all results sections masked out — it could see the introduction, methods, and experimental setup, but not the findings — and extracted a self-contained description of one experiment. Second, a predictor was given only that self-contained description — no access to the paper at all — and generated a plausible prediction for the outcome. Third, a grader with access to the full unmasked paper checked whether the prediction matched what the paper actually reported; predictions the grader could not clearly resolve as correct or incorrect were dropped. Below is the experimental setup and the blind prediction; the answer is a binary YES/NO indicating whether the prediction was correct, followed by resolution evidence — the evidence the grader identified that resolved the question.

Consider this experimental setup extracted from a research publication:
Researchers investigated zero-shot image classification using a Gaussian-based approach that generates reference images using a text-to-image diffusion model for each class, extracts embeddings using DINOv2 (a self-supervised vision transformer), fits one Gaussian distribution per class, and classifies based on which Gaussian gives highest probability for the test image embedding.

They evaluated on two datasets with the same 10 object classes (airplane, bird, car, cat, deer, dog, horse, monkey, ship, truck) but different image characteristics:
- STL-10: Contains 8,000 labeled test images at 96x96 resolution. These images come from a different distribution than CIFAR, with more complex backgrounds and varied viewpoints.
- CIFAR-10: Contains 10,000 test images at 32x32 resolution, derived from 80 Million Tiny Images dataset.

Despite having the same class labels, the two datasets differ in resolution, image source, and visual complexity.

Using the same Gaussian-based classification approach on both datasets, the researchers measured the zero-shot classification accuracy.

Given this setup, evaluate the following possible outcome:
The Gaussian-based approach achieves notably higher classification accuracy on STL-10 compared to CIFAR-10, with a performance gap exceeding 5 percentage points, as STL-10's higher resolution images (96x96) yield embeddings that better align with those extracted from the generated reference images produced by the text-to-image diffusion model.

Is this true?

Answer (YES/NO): NO